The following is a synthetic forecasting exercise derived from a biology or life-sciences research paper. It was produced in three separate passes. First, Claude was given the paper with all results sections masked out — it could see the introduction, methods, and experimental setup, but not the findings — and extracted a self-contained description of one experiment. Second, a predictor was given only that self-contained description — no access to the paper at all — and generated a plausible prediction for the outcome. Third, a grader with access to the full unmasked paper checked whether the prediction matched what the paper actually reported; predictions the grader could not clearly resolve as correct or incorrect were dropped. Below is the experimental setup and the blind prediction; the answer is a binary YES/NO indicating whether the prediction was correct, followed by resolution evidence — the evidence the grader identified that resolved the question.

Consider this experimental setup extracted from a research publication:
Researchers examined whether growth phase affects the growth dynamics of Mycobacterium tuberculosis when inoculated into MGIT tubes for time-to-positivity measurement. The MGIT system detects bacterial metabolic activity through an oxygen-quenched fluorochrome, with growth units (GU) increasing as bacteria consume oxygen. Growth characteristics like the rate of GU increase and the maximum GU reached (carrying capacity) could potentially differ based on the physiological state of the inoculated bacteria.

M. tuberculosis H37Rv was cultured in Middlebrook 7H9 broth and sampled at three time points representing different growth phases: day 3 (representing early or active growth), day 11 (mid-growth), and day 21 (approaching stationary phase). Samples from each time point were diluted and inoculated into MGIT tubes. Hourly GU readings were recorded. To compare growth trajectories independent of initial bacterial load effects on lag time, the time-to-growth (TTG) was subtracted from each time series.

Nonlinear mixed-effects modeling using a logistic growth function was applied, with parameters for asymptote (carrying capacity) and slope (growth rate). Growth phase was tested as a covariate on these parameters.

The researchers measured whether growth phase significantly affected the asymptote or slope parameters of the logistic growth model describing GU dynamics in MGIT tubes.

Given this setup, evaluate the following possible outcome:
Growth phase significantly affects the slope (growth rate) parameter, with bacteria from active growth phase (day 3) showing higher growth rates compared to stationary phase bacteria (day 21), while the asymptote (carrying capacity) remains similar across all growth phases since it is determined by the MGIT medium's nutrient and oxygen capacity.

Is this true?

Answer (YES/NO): NO